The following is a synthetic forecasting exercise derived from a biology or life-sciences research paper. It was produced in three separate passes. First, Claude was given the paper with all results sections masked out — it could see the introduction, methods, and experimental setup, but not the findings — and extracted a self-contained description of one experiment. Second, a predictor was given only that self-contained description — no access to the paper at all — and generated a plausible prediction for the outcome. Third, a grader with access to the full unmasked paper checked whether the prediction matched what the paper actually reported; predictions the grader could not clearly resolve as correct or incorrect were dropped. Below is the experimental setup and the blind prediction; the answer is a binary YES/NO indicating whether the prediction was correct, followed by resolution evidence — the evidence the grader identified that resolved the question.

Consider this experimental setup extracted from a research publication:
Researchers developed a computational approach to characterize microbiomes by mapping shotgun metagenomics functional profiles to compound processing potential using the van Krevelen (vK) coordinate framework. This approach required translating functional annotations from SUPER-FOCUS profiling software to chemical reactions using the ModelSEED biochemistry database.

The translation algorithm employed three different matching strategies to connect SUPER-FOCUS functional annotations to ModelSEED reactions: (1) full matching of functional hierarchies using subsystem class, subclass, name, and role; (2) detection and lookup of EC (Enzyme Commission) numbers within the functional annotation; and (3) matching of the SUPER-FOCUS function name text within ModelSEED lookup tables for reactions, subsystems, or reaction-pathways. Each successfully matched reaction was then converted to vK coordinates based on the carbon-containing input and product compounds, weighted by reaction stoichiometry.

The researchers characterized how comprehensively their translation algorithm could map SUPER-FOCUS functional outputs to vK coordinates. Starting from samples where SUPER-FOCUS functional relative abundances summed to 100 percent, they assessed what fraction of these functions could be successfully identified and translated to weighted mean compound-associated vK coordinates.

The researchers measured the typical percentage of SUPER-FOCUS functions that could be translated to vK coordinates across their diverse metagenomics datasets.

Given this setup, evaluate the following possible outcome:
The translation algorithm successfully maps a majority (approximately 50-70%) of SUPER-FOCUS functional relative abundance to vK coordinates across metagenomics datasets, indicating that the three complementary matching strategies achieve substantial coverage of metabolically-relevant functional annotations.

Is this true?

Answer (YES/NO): YES